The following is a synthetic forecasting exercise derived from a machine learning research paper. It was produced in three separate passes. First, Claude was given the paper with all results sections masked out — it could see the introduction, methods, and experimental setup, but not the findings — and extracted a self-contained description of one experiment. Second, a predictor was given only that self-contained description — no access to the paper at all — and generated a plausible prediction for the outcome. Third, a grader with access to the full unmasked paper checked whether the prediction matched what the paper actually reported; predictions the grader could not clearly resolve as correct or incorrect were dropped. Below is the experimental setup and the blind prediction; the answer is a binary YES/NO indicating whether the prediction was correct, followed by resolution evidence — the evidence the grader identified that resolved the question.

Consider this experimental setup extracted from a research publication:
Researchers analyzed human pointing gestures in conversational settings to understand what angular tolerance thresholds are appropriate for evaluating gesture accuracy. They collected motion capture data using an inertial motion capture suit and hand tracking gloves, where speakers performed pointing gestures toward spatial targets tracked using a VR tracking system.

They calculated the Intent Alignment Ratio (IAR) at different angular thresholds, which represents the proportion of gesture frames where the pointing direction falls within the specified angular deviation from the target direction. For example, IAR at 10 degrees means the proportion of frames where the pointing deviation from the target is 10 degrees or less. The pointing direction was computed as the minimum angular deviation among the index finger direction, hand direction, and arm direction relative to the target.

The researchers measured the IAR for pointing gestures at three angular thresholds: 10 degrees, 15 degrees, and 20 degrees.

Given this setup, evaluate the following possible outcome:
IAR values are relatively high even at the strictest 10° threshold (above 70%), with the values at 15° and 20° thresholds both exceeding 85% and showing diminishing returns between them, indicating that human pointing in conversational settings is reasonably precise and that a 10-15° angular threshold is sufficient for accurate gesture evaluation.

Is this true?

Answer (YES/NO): NO